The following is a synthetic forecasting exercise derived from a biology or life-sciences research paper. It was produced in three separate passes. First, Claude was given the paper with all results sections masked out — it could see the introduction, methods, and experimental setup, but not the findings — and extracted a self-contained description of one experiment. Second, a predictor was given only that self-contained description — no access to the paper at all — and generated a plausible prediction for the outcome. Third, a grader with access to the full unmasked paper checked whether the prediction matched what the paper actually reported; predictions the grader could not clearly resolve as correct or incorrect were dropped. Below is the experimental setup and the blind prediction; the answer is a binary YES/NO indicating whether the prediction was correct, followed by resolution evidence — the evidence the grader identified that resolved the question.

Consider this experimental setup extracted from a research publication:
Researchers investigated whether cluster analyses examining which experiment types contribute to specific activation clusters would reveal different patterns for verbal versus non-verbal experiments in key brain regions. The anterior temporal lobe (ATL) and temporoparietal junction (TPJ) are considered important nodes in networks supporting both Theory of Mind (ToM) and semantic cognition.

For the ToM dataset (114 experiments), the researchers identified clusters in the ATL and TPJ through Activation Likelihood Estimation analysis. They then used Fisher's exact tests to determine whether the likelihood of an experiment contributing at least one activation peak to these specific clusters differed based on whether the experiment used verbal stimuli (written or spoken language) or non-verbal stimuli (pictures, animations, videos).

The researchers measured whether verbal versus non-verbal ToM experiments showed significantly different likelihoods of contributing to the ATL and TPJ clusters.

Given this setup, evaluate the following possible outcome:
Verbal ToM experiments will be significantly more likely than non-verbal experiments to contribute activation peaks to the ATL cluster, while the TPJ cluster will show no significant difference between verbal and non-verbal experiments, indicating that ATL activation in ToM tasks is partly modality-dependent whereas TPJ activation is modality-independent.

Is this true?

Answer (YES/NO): NO